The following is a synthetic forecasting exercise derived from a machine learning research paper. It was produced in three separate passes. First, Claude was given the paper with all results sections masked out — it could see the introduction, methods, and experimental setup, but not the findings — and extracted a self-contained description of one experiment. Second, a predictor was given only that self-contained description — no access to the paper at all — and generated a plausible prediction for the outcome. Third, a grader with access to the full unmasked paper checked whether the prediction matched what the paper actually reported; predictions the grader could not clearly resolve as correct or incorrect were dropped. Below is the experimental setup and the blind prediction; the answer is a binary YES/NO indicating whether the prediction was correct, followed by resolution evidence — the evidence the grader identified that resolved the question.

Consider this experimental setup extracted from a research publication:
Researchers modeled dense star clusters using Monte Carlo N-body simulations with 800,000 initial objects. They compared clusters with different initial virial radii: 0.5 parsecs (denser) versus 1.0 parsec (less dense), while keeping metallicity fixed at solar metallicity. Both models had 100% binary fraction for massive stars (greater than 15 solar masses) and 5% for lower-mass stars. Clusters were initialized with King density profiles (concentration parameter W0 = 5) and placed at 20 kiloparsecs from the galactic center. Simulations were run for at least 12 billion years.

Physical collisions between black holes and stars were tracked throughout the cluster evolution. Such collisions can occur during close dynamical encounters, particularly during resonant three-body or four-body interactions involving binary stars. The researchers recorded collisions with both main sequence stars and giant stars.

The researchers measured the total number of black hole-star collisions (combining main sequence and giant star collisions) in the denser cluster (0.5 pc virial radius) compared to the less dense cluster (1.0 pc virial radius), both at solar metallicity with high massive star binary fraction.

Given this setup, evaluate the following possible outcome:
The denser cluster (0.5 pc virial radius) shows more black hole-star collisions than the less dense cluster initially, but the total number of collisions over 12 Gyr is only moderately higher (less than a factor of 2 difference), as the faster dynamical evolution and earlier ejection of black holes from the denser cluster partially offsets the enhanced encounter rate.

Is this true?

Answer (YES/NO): NO